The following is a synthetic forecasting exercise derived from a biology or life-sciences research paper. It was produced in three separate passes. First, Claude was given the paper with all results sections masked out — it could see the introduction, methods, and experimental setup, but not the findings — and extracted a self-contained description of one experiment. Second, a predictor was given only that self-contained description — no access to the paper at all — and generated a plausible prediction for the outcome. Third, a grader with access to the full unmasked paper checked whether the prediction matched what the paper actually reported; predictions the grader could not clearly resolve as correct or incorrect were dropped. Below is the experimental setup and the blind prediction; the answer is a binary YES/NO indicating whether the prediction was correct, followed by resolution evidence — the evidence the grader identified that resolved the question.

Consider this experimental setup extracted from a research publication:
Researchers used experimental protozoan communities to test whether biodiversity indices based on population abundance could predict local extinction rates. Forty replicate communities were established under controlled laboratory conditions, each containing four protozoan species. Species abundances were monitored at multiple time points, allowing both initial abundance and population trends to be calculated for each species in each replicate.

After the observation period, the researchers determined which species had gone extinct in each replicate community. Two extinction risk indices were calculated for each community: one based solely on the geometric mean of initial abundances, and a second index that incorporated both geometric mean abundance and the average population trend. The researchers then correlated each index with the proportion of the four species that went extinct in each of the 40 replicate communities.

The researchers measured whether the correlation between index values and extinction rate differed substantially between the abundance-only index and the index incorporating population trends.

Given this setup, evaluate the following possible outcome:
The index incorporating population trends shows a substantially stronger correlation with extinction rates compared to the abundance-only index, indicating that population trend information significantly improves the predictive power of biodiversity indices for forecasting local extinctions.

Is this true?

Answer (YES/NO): NO